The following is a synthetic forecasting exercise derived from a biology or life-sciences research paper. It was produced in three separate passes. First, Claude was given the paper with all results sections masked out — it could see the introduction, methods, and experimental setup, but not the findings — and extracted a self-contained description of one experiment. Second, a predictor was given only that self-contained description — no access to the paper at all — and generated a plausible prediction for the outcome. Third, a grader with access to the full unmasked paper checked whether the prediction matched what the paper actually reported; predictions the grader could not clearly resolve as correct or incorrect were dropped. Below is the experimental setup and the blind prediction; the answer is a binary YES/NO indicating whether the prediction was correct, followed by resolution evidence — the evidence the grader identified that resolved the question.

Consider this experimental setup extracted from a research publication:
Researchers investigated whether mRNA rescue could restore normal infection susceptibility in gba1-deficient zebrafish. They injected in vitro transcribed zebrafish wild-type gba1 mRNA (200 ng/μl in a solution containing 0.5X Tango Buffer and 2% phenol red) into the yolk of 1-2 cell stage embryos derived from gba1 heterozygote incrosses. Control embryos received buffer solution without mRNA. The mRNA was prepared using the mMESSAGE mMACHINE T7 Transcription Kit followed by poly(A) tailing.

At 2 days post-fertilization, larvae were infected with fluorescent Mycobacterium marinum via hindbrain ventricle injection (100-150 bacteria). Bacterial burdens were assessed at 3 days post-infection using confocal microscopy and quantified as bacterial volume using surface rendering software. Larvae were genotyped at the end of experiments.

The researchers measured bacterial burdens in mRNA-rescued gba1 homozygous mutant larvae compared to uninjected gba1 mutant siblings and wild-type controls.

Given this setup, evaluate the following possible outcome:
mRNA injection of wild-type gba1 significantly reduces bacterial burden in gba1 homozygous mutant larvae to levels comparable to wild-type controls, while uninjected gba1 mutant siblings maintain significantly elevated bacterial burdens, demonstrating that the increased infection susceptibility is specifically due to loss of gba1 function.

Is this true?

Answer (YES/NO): NO